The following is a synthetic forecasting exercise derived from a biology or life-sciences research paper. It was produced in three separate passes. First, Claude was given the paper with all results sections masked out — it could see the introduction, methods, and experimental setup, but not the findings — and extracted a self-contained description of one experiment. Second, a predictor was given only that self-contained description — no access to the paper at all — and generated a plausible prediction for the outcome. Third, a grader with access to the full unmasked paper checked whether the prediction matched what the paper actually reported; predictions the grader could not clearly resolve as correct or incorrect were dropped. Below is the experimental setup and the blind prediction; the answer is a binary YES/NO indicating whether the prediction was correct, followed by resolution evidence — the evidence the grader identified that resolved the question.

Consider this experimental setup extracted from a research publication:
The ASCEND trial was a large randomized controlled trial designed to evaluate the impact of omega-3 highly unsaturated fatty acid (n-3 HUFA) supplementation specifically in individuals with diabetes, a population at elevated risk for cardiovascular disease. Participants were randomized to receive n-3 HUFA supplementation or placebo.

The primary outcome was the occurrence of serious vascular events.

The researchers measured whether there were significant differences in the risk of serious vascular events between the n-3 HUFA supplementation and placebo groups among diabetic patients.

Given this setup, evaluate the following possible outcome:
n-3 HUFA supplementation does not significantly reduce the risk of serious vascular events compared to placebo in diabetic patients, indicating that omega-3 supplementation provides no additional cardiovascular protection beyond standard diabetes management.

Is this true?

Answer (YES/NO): YES